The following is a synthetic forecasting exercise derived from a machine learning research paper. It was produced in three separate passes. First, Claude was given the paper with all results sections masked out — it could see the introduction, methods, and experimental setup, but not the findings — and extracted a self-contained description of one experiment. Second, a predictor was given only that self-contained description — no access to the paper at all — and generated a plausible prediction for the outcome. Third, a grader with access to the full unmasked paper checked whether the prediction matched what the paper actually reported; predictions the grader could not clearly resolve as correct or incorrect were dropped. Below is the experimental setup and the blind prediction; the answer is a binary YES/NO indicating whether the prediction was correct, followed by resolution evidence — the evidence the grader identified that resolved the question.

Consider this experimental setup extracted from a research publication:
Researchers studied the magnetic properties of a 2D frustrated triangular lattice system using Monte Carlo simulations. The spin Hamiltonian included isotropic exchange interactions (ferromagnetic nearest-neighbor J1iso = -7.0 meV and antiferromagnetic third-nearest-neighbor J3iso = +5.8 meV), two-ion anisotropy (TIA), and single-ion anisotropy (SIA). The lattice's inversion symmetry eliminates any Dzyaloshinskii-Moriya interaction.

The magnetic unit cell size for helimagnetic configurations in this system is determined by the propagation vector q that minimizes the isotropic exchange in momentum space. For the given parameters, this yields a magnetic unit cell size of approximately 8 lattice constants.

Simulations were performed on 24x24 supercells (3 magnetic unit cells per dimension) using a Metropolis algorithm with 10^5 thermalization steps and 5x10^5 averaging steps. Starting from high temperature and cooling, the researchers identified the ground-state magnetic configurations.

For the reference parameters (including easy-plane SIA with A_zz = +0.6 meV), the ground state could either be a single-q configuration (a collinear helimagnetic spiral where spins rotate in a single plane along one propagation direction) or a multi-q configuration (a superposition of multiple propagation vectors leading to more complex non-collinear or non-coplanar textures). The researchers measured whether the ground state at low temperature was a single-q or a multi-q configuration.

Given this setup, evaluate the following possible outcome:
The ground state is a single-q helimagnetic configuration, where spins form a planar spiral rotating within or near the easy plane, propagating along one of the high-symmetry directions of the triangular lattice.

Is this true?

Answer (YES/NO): NO